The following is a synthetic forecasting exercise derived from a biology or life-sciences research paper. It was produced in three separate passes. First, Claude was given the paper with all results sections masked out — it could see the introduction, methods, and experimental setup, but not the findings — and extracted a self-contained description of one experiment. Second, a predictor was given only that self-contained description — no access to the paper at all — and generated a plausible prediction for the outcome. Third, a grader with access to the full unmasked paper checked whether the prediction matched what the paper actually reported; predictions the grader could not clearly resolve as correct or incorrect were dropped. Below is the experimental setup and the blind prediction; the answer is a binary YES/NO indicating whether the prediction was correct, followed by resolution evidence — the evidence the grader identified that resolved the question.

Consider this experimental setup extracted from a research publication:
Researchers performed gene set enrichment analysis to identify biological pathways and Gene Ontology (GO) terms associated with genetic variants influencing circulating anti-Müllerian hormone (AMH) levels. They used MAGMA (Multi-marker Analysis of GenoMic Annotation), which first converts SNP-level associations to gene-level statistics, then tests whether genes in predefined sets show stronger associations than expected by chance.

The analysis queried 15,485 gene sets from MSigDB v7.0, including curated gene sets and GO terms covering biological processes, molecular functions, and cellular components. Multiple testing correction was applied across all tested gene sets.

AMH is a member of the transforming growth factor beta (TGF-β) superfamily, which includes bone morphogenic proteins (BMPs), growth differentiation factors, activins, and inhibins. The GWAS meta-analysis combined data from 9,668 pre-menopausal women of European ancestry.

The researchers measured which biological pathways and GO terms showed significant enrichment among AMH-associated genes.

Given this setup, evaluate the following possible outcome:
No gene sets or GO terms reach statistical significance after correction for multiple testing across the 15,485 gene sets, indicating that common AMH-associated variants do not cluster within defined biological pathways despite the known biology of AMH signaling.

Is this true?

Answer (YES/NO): NO